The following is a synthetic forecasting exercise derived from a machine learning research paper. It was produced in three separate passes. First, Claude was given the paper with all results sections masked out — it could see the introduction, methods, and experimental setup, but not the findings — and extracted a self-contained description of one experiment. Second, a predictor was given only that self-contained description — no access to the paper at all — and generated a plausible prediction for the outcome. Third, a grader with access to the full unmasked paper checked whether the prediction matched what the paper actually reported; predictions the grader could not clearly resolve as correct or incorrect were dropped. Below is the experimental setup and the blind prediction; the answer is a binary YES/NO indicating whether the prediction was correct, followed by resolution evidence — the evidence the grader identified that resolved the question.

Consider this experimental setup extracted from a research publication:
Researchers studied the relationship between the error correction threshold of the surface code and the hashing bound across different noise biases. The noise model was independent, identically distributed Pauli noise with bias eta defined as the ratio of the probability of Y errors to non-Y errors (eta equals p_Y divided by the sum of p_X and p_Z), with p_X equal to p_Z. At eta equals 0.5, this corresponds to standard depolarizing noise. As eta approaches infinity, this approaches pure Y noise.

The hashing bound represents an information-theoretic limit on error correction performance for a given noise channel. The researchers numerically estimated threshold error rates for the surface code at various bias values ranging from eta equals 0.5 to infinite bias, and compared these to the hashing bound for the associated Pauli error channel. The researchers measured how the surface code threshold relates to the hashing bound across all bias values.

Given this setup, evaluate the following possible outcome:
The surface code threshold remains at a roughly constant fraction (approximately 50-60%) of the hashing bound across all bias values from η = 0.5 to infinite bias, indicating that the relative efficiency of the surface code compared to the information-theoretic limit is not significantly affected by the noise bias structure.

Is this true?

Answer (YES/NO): NO